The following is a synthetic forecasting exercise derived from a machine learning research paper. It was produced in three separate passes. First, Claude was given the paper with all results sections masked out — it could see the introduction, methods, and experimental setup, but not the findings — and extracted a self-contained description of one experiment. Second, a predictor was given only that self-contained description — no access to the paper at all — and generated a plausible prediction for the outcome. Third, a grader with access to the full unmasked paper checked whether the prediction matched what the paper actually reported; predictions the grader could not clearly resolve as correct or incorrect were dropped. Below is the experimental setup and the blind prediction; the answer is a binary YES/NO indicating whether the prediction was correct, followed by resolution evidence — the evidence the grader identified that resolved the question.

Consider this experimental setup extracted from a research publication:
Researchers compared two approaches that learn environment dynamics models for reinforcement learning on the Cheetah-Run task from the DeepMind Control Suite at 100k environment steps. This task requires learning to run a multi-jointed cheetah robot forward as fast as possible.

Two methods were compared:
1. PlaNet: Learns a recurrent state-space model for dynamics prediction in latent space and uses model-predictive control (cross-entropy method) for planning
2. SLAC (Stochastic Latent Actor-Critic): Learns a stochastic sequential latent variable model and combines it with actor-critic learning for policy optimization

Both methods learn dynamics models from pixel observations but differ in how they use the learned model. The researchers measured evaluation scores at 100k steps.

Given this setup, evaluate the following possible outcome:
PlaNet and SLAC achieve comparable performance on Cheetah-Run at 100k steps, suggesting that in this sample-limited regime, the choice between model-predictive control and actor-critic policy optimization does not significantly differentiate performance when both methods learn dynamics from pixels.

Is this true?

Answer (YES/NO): NO